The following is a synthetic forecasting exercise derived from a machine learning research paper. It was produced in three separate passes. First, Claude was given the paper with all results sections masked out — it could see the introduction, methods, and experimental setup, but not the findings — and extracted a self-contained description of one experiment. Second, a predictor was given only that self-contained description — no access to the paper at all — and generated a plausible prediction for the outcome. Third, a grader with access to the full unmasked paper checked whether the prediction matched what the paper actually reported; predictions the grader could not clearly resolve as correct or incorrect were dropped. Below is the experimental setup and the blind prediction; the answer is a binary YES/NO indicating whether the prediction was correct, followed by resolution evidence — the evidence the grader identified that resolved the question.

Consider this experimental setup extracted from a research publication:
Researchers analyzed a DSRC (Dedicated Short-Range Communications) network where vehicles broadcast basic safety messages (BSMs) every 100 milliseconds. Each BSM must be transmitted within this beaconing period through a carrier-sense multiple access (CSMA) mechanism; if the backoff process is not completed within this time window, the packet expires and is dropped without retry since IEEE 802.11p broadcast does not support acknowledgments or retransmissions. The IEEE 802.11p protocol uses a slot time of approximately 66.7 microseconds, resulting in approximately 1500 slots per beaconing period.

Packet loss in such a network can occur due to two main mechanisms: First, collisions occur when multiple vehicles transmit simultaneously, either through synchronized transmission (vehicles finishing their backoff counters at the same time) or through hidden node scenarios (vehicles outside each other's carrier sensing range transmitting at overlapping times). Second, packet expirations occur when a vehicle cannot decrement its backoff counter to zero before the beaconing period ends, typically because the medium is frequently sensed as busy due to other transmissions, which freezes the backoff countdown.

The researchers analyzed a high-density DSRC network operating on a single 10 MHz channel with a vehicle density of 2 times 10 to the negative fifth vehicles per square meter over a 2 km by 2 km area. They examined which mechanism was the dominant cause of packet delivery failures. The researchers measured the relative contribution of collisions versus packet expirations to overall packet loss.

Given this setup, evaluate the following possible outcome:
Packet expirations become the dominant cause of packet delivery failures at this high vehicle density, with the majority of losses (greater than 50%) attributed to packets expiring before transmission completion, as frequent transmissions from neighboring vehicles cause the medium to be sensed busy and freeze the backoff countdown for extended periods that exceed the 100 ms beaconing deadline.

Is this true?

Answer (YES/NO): YES